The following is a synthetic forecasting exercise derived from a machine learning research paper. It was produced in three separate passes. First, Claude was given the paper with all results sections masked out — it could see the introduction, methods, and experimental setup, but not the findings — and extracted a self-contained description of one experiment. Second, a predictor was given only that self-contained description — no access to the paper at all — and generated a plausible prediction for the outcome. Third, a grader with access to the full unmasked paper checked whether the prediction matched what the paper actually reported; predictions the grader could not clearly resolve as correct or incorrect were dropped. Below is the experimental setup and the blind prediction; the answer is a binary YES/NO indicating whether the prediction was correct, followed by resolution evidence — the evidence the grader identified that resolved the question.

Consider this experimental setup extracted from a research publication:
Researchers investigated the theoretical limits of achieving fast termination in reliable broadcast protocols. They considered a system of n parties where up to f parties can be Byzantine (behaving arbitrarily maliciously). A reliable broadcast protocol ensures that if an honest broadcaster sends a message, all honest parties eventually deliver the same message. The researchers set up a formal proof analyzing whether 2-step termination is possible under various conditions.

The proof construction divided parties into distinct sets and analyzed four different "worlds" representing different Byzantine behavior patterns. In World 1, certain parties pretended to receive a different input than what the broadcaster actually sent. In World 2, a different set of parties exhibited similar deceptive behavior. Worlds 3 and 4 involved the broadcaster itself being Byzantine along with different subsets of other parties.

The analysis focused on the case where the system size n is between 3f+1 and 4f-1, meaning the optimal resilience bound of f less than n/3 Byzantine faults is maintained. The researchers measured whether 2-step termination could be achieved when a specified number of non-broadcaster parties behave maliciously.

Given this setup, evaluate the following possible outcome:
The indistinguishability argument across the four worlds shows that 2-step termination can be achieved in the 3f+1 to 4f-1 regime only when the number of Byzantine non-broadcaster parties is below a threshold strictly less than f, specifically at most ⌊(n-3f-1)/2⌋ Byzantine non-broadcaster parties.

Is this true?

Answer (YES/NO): NO